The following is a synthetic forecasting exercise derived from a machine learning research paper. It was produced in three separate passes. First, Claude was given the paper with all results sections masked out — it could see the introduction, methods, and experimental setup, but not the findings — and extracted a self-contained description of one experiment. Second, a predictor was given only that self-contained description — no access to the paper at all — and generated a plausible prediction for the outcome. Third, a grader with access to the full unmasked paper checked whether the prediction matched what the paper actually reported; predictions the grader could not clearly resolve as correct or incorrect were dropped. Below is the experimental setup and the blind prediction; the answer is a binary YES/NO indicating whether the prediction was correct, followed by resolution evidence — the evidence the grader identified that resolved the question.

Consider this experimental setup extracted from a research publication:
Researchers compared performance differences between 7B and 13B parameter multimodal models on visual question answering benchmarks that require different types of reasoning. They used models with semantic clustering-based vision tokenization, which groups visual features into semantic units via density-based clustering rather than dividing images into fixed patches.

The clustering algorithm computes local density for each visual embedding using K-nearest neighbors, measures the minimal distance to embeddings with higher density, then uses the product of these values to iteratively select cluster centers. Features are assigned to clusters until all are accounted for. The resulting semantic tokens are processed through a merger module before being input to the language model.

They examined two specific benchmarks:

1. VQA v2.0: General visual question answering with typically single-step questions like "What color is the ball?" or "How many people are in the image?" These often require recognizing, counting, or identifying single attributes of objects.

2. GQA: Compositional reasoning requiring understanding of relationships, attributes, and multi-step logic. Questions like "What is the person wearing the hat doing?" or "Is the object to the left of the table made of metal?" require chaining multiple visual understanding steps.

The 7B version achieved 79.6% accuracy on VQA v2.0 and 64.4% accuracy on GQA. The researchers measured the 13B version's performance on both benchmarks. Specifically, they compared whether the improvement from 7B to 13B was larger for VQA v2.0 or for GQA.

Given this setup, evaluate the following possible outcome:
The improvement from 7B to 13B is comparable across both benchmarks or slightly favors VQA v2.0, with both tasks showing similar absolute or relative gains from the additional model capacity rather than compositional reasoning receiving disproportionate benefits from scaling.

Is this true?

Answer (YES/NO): NO